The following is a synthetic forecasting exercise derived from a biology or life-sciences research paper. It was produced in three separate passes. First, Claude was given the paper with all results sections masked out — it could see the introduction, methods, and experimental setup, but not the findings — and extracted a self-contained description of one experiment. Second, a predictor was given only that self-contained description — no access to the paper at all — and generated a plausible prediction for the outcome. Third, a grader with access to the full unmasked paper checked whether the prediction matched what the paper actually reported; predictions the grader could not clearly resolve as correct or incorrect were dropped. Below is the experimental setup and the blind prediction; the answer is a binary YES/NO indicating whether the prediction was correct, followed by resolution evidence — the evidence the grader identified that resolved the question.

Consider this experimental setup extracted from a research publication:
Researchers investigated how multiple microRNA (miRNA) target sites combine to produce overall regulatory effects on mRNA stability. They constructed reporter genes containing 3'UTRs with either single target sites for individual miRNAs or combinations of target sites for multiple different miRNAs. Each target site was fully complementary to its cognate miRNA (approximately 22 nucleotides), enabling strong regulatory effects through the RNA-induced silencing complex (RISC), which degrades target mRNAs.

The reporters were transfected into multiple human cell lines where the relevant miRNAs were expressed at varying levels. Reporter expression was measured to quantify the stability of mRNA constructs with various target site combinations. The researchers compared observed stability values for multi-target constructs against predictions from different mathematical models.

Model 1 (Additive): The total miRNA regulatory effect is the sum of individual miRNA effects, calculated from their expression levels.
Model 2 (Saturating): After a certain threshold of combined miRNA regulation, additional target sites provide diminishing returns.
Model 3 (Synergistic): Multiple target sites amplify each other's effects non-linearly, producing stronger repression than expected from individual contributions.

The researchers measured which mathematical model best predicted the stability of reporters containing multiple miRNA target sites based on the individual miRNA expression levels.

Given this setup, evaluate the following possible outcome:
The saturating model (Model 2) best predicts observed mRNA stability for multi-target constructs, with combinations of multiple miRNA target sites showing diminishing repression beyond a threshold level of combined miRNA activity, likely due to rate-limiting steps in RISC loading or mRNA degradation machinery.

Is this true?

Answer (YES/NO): NO